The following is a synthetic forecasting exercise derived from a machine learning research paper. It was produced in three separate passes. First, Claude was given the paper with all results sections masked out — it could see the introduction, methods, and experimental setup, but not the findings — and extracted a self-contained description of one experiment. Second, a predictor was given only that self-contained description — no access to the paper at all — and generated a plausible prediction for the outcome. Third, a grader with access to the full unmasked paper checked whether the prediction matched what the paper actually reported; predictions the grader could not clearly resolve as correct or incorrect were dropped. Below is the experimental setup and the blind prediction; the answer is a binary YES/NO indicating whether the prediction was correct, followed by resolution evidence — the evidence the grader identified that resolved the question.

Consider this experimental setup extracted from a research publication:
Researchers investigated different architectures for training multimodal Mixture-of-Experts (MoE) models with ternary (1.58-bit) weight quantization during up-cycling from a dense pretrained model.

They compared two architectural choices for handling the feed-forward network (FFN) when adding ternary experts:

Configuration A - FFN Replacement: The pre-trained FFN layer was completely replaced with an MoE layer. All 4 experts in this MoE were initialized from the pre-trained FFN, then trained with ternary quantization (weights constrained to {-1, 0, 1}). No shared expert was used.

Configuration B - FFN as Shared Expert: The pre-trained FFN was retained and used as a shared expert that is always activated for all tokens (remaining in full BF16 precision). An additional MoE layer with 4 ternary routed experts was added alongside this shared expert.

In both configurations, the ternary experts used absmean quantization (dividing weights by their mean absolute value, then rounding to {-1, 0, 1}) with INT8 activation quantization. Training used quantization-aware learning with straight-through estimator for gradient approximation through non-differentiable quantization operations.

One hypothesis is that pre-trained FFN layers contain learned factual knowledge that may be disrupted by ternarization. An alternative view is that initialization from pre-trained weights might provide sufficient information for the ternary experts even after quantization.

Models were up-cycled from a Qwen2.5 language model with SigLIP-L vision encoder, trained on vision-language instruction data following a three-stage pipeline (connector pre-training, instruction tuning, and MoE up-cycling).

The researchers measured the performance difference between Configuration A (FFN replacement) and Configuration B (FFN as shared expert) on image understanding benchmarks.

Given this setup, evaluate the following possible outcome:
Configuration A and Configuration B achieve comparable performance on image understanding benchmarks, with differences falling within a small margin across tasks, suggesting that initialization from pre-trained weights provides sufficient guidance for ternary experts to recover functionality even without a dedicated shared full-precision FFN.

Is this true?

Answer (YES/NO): NO